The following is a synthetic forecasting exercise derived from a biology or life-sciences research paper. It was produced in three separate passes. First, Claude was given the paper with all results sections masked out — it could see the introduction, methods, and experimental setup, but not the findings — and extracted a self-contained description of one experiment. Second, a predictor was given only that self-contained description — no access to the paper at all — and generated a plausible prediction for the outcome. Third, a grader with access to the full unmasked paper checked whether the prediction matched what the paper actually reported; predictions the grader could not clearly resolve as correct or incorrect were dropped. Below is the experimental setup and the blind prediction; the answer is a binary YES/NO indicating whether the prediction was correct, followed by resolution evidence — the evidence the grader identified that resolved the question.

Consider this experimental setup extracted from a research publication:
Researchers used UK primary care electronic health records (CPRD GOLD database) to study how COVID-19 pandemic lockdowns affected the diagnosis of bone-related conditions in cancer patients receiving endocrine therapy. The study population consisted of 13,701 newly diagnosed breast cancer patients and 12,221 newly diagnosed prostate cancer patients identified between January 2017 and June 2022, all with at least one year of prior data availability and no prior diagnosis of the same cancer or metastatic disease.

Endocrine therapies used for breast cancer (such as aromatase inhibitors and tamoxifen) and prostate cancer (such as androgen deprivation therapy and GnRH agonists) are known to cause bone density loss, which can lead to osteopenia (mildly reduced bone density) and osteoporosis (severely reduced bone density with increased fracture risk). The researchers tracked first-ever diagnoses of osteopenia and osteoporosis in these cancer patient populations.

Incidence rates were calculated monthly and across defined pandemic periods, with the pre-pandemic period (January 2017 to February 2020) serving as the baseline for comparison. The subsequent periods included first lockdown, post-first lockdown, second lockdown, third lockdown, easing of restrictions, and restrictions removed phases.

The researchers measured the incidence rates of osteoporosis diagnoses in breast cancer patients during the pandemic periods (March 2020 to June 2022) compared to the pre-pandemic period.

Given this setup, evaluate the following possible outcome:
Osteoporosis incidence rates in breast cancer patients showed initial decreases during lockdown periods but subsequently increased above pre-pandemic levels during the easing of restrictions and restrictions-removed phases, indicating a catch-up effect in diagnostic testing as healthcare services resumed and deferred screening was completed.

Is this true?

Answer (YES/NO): NO